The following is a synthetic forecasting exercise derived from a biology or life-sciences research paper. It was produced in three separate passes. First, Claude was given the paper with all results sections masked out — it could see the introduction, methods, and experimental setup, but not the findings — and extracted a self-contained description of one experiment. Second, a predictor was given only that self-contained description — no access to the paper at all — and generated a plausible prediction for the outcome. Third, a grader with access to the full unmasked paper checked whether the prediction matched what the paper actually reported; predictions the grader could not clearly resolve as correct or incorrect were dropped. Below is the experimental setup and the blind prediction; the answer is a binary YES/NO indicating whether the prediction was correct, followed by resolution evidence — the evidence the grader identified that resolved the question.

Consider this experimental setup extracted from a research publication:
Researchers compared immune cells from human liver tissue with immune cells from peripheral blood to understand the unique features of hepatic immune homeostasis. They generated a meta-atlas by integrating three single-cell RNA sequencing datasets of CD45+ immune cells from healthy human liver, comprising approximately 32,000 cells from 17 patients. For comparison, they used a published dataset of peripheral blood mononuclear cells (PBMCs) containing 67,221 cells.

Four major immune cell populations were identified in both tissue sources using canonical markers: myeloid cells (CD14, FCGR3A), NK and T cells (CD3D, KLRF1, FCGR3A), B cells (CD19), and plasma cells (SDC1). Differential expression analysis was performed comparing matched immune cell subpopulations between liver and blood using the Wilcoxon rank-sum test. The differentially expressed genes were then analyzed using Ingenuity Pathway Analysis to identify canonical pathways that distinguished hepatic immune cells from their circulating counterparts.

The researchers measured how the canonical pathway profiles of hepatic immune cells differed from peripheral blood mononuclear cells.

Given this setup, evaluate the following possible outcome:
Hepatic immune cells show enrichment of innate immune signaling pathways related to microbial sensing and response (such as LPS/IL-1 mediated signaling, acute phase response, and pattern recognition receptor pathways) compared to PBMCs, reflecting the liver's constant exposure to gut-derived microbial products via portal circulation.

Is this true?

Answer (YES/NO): NO